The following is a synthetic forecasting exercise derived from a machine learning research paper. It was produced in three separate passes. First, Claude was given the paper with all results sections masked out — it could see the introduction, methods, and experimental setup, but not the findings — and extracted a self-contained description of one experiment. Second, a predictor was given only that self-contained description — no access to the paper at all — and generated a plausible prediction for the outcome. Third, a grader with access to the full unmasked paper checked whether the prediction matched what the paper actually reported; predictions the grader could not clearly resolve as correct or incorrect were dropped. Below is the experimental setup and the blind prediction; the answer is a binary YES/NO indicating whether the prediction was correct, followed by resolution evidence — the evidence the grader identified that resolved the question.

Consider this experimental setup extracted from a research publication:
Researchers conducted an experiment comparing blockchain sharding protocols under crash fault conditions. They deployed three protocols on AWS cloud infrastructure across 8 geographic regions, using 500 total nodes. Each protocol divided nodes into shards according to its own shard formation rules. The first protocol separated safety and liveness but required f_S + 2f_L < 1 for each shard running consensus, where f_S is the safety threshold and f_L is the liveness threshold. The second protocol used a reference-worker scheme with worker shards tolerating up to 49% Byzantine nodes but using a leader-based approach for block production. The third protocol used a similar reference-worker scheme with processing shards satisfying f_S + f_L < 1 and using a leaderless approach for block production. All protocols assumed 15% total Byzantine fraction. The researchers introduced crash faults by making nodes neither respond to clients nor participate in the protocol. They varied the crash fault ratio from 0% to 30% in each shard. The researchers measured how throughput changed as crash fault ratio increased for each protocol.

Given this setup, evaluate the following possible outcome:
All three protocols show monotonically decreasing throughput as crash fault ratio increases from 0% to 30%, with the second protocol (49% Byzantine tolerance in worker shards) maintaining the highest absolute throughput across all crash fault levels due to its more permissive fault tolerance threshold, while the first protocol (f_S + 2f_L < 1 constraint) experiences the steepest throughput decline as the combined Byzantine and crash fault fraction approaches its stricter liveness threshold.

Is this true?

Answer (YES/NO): NO